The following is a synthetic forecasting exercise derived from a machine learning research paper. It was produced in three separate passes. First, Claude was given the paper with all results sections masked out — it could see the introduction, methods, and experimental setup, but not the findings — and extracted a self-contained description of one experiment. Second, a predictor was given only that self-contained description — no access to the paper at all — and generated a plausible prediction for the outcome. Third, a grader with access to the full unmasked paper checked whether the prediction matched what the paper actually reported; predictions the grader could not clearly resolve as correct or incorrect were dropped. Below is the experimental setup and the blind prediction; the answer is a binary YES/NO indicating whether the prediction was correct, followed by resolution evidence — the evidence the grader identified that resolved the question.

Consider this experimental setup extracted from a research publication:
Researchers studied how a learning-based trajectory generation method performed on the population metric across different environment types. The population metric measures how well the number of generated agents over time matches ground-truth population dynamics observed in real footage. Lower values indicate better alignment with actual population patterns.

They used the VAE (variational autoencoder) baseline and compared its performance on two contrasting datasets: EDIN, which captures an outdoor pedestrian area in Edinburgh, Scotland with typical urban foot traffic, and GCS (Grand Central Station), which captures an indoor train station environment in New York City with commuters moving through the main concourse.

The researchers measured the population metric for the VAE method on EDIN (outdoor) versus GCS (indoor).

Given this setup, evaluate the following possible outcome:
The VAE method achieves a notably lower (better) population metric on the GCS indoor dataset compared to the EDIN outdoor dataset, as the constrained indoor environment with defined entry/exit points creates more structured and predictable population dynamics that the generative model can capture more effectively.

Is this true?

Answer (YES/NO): YES